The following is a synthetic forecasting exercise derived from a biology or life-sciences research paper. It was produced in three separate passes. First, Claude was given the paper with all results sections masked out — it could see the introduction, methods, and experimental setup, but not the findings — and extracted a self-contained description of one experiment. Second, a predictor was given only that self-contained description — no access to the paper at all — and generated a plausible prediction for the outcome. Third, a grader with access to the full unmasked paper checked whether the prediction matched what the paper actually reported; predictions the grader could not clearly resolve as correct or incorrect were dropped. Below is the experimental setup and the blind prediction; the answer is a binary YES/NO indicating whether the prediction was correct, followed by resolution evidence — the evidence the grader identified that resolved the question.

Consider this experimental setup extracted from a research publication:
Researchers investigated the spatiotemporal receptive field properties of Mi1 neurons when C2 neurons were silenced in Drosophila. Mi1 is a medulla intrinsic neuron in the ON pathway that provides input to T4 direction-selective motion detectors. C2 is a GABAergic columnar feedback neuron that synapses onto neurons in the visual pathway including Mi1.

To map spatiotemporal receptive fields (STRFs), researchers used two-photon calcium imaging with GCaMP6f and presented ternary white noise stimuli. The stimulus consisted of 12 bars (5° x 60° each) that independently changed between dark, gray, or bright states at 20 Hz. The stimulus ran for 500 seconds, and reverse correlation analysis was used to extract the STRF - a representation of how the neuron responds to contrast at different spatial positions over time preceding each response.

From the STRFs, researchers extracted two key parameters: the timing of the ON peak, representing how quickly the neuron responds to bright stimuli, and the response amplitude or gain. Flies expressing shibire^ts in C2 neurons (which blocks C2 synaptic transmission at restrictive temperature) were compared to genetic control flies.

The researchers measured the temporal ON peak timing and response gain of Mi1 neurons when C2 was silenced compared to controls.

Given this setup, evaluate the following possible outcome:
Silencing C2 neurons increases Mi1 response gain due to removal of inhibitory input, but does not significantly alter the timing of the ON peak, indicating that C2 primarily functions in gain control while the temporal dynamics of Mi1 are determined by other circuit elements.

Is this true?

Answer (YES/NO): NO